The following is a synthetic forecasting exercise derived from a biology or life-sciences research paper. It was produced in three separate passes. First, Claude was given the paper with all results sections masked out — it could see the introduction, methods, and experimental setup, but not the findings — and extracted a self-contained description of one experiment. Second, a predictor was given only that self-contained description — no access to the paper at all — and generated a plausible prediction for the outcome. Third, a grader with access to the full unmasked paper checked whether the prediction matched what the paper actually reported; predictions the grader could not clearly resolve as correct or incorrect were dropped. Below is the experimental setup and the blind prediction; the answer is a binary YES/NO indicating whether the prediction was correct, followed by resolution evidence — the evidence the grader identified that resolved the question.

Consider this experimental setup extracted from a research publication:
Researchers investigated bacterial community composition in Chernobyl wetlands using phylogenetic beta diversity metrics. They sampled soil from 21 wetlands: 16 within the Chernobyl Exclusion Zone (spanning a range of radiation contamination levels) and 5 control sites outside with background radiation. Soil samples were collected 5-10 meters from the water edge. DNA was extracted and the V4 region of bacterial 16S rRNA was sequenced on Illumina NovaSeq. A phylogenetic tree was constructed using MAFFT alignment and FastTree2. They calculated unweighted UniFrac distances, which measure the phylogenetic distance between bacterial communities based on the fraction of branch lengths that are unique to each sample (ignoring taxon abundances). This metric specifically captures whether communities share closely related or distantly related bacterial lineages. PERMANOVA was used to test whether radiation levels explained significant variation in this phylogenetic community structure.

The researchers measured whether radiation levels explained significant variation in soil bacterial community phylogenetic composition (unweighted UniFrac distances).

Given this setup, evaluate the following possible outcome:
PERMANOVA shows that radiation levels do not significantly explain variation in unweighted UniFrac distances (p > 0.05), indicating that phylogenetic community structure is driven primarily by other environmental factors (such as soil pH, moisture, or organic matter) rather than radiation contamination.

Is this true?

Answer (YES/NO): NO